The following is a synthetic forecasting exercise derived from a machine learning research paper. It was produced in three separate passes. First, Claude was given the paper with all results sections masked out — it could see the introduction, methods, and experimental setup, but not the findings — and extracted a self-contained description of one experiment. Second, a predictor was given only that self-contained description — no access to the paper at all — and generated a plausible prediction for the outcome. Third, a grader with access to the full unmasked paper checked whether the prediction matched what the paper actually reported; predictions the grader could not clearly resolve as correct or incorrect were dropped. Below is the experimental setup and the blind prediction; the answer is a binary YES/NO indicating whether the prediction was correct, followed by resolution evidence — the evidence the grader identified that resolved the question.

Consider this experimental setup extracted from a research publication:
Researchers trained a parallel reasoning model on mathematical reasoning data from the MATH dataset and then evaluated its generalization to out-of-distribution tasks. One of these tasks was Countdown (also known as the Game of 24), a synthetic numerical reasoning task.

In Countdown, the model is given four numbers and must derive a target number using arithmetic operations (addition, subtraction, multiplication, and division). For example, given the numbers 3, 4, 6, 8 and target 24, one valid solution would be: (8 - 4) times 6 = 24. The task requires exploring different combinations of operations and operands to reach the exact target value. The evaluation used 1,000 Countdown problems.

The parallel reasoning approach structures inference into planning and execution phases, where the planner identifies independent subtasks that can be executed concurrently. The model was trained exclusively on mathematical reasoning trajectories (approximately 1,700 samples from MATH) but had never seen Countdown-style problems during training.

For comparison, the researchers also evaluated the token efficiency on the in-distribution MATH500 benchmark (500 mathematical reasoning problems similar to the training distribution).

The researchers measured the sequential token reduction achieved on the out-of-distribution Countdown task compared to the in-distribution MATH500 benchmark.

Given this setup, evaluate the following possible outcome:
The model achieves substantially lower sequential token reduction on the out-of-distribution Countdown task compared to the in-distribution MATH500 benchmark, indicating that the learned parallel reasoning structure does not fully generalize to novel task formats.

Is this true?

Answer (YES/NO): NO